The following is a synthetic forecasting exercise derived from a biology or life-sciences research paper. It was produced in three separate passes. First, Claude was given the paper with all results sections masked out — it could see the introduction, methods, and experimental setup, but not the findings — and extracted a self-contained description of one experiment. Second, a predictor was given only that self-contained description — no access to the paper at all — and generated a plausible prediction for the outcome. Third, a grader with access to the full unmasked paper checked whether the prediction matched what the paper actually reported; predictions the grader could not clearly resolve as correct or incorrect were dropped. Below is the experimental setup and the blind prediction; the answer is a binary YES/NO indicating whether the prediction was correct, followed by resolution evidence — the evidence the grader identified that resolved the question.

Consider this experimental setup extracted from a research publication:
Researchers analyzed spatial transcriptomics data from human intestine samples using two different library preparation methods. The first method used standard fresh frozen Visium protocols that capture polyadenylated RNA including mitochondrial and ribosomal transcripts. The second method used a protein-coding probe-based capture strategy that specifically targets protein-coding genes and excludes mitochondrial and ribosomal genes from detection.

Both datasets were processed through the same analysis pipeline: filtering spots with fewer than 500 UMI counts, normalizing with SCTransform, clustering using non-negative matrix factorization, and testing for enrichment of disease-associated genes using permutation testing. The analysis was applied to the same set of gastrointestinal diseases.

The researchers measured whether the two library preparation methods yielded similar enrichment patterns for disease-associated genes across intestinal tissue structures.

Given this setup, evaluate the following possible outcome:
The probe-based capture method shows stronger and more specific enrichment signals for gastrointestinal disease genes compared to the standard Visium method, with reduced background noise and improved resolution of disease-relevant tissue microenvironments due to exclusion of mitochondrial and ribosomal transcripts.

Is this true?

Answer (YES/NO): NO